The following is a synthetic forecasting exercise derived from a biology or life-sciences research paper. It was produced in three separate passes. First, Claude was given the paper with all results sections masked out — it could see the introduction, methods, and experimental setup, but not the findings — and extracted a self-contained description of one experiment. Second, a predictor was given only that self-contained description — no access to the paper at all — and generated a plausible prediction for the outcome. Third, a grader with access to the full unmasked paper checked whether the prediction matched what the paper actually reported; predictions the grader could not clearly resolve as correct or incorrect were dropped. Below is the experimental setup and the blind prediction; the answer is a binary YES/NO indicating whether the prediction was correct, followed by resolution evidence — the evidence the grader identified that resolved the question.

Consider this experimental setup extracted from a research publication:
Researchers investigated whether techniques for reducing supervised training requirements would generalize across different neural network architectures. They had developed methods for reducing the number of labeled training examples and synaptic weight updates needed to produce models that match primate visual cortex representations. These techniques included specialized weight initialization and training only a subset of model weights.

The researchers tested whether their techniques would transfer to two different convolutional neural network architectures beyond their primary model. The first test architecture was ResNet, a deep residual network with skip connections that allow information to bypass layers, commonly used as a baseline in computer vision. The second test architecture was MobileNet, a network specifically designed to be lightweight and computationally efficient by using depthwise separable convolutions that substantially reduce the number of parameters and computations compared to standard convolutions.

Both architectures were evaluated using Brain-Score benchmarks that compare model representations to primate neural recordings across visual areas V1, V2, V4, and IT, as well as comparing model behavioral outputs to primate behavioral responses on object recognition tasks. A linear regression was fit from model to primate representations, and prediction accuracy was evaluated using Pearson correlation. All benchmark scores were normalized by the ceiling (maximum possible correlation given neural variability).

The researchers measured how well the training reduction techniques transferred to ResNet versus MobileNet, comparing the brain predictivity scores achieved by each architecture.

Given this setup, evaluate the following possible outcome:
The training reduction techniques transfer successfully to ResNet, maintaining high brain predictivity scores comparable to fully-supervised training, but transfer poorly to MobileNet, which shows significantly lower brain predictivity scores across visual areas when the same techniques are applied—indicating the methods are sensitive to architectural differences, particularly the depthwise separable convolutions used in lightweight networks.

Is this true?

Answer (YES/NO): YES